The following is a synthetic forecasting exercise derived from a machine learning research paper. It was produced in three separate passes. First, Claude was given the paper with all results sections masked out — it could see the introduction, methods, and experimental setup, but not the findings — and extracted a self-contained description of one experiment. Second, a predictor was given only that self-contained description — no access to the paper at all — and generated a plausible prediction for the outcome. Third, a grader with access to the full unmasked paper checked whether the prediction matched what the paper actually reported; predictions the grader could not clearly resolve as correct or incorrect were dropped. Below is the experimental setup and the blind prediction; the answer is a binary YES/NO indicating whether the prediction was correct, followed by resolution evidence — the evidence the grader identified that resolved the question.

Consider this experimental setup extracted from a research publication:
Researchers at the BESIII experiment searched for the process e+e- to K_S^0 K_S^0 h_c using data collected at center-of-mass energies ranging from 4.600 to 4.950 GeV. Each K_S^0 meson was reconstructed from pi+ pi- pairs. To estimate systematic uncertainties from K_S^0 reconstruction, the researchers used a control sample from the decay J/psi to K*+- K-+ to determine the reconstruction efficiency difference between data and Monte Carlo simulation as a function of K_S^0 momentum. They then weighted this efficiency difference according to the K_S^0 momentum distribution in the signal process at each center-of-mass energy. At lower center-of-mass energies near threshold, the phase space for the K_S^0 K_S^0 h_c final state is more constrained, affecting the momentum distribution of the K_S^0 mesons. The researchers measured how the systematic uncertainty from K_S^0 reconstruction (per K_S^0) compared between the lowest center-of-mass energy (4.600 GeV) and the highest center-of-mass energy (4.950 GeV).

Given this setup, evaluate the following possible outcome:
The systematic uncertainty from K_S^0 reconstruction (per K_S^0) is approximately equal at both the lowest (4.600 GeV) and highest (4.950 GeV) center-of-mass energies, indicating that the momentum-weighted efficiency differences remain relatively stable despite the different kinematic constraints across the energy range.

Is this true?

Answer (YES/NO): NO